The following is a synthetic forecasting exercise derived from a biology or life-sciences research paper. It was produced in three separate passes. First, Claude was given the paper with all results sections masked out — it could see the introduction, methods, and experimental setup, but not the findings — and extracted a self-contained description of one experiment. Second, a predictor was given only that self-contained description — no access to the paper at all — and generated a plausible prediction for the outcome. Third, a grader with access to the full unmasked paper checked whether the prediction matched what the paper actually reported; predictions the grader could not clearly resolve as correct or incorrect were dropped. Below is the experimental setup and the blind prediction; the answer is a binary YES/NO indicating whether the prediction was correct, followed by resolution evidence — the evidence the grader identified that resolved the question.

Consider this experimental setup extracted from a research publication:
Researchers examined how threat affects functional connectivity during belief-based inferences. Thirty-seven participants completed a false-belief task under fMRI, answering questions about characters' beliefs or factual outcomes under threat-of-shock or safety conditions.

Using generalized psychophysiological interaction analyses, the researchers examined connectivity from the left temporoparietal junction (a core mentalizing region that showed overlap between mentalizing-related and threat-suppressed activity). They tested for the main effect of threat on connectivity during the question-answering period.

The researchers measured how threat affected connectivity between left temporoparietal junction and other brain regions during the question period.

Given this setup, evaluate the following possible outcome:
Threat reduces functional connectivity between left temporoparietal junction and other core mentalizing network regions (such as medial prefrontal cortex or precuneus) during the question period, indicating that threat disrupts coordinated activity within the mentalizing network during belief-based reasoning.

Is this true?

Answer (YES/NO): NO